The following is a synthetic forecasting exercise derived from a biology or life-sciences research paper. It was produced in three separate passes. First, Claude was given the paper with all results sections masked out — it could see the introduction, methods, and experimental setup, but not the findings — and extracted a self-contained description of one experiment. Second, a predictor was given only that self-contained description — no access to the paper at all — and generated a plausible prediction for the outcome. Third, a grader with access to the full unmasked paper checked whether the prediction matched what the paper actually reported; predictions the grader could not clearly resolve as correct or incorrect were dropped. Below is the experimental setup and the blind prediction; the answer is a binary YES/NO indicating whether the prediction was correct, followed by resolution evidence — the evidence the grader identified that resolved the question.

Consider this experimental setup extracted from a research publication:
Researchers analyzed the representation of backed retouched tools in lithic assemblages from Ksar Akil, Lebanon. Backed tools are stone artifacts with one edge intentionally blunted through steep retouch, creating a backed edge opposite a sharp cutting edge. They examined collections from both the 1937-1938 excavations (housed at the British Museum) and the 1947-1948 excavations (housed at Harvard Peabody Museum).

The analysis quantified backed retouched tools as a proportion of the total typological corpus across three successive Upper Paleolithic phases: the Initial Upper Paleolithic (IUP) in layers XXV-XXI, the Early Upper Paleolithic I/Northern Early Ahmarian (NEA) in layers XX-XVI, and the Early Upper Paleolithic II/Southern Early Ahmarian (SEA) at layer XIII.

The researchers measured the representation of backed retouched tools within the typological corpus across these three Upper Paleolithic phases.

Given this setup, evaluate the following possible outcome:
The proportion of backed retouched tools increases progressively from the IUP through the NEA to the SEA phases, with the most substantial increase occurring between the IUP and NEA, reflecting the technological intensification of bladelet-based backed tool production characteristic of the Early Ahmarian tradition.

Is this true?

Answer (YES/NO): NO